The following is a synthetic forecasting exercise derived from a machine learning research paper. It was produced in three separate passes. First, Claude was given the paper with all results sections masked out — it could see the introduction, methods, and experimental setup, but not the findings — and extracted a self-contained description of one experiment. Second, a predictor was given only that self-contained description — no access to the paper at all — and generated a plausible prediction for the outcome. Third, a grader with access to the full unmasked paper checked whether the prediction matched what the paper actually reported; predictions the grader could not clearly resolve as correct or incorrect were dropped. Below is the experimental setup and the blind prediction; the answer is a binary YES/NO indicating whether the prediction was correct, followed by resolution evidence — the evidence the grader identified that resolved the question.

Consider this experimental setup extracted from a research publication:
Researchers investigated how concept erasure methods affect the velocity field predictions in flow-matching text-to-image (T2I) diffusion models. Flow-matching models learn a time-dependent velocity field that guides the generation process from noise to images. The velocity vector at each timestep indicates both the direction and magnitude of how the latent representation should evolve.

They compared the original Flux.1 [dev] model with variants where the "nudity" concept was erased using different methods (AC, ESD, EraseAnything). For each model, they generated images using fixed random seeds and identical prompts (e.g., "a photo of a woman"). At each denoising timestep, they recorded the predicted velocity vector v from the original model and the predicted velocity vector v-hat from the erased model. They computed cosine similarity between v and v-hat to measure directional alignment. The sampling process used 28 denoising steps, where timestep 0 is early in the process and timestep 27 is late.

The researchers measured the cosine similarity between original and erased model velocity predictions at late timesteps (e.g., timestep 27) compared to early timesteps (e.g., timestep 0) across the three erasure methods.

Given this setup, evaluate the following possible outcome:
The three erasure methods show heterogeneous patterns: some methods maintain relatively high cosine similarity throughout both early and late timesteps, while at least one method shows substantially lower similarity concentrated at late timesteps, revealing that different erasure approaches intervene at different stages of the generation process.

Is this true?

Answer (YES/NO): YES